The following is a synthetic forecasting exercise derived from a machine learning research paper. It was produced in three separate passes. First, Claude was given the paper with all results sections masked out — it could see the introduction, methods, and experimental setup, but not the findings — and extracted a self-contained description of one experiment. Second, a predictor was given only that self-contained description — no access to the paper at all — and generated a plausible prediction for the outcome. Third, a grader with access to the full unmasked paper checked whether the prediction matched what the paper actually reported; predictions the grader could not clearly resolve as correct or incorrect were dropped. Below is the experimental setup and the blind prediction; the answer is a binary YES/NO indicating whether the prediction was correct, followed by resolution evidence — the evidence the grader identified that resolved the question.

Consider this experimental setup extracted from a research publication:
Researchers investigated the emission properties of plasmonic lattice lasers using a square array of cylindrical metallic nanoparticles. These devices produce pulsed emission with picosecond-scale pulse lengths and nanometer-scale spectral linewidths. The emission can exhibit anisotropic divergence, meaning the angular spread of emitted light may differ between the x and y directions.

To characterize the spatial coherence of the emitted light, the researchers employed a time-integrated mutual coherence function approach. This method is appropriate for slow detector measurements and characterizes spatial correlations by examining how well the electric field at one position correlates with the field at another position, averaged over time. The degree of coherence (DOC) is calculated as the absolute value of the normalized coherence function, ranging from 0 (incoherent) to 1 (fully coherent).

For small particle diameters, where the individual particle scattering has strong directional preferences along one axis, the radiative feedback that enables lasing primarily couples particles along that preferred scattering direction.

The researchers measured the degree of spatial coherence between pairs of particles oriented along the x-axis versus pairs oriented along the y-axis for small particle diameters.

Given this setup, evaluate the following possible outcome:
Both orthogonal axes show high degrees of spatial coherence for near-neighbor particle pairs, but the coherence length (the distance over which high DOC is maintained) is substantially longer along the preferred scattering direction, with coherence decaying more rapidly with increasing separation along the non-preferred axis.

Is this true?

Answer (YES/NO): NO